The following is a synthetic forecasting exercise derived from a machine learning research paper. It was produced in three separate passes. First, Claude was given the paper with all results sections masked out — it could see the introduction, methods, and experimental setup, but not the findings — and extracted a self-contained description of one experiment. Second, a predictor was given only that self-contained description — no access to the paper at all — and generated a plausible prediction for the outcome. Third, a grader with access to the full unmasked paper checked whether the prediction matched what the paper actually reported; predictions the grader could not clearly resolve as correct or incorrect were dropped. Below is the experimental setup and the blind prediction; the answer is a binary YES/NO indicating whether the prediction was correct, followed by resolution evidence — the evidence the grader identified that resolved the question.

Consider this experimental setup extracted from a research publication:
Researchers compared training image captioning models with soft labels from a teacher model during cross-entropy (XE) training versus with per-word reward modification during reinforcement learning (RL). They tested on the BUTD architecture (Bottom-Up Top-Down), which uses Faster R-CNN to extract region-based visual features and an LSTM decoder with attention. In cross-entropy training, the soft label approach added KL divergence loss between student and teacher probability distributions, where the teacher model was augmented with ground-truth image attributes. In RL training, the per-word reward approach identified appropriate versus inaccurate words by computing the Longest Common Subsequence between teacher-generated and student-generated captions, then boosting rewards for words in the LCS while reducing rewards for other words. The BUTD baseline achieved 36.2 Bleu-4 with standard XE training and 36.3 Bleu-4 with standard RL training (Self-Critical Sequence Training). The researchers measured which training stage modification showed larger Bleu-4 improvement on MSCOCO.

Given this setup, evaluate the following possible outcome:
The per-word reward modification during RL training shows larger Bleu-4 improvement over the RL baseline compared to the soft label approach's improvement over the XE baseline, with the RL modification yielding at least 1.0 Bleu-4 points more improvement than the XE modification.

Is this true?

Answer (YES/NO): YES